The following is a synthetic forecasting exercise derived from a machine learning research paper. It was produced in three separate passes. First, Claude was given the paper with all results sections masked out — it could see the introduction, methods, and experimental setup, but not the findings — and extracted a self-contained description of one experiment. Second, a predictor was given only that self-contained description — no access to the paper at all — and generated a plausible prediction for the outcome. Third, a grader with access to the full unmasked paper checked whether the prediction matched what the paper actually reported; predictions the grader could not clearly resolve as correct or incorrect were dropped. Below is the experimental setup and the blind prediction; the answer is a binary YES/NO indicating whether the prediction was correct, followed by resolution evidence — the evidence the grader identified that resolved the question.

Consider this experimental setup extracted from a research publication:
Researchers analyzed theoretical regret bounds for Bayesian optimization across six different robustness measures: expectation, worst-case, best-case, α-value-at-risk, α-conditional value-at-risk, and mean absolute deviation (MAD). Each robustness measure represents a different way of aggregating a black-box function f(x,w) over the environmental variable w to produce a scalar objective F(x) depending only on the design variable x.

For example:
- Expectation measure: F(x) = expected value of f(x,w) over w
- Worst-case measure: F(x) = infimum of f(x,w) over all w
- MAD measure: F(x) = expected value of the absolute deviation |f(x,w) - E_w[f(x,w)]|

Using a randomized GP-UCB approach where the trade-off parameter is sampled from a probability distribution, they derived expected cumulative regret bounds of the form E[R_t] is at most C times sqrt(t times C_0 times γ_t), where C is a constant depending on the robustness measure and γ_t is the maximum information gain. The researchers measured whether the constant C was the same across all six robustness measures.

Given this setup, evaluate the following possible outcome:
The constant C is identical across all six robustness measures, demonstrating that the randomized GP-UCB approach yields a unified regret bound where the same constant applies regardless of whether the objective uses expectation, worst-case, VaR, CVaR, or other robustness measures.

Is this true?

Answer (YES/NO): NO